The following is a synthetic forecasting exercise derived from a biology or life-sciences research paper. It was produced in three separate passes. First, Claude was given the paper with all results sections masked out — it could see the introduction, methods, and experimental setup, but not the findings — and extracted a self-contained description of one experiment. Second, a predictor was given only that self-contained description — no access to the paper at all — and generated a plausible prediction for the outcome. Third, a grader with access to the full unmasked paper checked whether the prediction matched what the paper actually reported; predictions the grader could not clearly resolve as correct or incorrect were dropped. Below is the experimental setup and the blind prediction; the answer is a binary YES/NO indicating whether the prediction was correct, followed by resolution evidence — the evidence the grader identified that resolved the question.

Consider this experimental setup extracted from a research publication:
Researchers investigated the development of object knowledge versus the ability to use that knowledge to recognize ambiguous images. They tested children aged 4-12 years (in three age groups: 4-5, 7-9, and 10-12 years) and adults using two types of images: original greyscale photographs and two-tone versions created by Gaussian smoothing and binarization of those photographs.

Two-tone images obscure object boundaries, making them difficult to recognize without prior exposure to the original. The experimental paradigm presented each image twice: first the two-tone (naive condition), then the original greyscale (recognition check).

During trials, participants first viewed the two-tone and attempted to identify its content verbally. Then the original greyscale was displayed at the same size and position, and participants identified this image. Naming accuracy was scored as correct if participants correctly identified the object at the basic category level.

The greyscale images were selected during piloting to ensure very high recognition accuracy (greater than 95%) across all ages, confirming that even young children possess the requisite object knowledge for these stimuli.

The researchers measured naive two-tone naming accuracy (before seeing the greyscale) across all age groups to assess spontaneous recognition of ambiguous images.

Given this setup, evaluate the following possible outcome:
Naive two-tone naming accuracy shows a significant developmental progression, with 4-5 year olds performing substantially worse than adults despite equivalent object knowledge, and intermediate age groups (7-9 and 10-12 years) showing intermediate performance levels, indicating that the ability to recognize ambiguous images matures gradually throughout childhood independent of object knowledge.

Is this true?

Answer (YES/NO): NO